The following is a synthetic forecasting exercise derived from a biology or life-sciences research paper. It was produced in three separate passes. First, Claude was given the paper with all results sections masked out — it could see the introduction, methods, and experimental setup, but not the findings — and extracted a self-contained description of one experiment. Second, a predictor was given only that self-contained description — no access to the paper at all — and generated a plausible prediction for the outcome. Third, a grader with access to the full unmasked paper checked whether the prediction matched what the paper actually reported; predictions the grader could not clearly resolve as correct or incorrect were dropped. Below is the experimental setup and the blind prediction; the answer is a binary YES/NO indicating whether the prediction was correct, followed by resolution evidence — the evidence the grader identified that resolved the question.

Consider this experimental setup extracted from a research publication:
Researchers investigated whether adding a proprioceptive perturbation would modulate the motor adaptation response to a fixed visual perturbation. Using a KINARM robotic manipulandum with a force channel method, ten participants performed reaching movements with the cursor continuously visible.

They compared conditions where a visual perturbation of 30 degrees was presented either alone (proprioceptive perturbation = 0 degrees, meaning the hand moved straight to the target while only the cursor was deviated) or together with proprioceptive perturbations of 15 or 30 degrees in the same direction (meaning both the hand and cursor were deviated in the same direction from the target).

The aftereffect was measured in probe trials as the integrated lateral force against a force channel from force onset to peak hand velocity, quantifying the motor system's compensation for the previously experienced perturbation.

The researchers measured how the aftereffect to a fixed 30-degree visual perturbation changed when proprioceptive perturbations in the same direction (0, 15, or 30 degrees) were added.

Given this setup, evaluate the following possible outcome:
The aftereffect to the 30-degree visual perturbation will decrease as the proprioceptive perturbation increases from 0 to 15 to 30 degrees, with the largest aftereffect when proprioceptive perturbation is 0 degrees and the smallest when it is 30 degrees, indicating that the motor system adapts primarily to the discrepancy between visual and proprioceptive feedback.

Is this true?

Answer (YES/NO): NO